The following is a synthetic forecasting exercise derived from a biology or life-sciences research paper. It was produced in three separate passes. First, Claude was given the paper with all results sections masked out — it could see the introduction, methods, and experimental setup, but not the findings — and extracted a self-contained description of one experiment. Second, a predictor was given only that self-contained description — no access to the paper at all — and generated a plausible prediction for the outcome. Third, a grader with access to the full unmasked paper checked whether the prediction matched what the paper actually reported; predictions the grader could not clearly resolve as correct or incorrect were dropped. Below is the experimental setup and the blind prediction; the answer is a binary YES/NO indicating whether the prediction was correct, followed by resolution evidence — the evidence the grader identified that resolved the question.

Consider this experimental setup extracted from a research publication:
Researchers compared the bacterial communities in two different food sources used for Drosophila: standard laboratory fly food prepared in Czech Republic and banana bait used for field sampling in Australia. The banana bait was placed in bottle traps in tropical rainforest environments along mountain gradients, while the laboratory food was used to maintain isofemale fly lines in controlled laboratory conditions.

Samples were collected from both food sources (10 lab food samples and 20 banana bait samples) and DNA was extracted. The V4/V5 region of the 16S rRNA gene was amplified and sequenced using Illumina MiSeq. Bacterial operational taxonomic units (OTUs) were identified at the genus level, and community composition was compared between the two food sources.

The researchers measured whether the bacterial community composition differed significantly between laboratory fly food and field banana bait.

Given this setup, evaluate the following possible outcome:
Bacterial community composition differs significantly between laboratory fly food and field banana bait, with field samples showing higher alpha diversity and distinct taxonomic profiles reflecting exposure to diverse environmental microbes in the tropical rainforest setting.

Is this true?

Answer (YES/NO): NO